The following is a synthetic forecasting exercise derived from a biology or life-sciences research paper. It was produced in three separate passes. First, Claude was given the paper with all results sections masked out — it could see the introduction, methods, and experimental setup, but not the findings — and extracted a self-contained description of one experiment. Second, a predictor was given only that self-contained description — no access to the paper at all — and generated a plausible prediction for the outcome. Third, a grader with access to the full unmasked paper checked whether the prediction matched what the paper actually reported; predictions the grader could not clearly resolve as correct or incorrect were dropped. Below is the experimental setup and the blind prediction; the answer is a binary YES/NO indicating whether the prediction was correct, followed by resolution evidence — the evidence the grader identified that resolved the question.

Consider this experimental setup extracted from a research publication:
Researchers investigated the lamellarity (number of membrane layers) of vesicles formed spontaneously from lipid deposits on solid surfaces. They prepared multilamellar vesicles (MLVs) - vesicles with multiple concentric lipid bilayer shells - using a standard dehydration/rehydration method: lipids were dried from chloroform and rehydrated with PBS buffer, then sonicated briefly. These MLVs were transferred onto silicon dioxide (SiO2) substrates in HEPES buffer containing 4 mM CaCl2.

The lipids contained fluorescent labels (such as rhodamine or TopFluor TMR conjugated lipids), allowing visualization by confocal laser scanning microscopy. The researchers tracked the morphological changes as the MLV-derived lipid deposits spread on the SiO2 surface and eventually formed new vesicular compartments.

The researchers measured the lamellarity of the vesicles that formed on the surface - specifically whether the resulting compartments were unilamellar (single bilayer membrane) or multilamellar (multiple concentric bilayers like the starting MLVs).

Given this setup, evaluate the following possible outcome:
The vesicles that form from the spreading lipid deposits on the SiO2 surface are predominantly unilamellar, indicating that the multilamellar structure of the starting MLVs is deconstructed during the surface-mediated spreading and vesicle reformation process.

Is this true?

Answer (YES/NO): YES